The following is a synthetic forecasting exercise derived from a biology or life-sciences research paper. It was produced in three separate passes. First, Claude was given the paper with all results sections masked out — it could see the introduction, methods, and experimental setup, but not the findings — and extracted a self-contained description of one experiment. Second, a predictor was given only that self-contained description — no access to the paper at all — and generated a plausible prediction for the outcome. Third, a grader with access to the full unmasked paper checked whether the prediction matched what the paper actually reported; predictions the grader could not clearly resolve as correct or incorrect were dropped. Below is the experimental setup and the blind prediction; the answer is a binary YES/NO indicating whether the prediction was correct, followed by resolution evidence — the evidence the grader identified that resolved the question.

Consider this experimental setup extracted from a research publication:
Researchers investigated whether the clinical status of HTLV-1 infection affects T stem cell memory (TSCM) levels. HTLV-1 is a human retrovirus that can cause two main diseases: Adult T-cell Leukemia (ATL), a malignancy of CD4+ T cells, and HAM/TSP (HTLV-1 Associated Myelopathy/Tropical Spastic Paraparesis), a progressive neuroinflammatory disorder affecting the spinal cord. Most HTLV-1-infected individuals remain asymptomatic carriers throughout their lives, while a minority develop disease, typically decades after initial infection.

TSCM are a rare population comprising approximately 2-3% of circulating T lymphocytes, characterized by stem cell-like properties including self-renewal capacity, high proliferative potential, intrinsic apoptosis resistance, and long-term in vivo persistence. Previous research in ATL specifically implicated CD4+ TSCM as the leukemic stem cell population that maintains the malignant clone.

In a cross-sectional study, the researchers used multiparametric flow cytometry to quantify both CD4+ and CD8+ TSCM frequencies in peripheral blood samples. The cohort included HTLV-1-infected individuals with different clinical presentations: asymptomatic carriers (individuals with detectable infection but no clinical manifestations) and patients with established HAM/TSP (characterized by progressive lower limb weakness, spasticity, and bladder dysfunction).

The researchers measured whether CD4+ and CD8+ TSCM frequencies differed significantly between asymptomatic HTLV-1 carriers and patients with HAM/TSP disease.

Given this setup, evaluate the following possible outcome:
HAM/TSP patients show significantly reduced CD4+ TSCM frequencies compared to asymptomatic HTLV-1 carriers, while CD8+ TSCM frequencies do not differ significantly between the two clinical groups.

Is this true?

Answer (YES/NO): NO